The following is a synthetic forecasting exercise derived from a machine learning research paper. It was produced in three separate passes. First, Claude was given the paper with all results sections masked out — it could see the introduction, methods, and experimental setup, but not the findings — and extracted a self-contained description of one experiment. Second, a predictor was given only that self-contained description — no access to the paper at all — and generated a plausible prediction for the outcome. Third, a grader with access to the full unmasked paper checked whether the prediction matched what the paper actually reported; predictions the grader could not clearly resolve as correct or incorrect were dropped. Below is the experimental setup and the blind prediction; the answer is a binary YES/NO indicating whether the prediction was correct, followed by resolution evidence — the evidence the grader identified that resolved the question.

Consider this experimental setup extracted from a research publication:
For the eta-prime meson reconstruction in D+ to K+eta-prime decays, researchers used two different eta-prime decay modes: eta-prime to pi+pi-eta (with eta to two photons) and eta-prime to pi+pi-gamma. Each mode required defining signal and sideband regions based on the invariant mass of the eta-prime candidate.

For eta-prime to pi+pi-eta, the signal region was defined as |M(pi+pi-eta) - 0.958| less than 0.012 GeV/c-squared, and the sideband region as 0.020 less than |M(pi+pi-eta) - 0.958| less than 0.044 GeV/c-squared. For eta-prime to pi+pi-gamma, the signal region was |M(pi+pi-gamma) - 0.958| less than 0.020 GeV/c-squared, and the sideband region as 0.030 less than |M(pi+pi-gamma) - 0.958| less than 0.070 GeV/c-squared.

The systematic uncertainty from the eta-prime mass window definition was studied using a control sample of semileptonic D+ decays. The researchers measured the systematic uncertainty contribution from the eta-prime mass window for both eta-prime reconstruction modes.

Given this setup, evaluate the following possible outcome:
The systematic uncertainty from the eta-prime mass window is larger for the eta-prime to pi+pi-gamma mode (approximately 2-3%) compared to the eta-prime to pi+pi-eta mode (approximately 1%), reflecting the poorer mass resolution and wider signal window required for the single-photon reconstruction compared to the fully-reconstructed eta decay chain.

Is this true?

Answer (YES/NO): NO